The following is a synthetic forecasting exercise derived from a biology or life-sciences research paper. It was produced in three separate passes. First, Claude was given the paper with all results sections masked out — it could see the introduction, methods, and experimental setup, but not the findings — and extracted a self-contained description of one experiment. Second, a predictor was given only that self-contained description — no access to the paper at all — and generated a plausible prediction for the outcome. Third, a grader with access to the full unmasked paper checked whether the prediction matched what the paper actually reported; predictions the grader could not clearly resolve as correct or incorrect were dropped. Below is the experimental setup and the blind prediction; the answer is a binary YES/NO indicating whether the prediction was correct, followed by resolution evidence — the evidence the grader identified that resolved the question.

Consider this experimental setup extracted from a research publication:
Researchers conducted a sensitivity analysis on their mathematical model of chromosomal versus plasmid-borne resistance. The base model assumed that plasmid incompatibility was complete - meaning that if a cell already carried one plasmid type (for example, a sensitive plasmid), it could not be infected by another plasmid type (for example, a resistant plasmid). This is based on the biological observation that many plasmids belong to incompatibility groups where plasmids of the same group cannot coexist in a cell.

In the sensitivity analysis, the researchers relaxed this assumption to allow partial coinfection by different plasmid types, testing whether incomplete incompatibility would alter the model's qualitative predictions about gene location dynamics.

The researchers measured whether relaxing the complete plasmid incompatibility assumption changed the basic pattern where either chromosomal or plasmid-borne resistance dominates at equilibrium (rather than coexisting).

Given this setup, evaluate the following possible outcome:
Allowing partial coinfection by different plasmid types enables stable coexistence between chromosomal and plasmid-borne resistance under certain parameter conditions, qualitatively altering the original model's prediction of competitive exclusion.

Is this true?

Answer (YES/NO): NO